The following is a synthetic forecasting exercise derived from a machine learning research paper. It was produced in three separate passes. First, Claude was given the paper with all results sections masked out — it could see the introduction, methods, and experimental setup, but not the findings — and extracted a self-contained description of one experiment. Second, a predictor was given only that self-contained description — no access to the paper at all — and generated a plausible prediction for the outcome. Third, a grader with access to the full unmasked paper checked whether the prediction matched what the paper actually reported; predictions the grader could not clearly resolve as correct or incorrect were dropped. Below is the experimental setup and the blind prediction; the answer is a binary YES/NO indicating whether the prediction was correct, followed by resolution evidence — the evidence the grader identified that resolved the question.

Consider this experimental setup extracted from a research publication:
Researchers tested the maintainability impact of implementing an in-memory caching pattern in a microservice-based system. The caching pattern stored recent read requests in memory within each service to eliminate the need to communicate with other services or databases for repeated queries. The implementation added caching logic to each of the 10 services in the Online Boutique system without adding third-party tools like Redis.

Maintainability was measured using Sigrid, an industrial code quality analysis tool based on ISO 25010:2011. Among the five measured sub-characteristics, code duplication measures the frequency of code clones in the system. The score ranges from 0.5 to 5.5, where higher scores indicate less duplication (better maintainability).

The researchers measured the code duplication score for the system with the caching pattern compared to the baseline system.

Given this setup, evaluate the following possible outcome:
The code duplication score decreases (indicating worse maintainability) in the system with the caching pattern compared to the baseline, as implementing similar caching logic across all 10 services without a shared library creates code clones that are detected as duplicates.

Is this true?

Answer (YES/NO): NO